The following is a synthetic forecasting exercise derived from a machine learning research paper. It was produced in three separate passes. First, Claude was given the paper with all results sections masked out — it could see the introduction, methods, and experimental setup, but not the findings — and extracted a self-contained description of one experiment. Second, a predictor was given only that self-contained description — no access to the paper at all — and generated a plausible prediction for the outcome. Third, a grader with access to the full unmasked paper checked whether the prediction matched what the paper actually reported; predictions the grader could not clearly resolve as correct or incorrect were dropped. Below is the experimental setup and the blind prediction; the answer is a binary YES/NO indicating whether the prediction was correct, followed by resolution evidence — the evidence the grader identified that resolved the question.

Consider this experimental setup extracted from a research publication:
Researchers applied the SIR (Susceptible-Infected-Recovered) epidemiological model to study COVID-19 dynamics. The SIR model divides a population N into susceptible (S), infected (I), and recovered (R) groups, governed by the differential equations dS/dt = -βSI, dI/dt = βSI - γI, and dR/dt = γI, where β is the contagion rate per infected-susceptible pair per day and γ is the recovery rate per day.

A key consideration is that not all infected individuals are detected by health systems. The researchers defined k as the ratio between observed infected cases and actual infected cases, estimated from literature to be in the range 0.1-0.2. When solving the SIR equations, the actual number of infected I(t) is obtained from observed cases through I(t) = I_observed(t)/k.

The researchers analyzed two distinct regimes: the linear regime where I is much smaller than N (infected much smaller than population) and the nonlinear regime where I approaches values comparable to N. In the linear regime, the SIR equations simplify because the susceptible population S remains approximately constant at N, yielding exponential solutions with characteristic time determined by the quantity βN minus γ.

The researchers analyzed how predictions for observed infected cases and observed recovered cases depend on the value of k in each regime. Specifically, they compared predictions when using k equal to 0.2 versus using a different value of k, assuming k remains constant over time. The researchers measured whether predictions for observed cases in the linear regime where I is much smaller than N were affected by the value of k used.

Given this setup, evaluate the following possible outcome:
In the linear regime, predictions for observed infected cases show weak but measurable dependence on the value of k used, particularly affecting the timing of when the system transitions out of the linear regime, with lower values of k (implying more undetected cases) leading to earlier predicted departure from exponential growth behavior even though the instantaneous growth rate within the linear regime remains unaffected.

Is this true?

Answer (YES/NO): NO